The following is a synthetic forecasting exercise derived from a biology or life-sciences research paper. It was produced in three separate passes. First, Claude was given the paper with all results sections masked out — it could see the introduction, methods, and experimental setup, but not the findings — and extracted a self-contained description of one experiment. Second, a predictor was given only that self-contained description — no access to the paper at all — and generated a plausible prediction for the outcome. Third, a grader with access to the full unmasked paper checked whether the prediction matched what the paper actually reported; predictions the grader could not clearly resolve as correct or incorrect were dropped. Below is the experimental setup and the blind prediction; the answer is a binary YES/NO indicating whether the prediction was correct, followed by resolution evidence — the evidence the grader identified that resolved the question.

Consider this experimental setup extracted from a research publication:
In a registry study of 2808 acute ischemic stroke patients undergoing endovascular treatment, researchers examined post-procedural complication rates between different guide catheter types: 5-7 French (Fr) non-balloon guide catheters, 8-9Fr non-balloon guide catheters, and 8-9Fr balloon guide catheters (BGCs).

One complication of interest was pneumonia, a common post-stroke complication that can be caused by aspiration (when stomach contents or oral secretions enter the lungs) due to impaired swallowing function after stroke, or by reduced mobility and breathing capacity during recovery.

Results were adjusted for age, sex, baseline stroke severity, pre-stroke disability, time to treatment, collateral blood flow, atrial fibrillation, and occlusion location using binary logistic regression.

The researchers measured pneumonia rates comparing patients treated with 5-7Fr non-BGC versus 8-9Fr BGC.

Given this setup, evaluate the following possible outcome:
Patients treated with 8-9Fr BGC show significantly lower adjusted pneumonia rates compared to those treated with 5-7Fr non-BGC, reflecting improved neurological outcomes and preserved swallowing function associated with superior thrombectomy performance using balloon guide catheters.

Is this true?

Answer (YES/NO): NO